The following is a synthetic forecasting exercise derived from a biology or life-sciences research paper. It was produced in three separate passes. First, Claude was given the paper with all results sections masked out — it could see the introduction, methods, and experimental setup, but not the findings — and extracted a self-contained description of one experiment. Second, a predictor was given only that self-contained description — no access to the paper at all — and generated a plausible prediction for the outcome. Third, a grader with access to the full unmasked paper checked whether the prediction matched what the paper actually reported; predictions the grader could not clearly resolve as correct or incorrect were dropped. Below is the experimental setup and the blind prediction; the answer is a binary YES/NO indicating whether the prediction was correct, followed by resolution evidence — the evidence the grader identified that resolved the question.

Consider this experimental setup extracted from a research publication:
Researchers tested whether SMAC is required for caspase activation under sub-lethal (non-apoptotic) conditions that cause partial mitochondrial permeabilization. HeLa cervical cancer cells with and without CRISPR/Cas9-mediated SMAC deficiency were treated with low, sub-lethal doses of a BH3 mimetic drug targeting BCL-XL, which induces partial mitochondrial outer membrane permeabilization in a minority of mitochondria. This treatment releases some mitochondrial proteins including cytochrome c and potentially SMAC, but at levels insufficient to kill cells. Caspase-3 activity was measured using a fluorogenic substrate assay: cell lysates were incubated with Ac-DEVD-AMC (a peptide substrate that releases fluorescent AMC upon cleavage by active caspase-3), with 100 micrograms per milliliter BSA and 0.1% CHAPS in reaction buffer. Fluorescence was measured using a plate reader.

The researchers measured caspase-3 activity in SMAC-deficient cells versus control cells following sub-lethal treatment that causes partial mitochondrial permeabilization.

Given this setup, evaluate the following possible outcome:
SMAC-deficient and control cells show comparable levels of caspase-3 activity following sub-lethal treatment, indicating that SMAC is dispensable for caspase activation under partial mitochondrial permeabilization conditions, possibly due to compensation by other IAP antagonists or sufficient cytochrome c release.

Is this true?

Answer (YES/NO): NO